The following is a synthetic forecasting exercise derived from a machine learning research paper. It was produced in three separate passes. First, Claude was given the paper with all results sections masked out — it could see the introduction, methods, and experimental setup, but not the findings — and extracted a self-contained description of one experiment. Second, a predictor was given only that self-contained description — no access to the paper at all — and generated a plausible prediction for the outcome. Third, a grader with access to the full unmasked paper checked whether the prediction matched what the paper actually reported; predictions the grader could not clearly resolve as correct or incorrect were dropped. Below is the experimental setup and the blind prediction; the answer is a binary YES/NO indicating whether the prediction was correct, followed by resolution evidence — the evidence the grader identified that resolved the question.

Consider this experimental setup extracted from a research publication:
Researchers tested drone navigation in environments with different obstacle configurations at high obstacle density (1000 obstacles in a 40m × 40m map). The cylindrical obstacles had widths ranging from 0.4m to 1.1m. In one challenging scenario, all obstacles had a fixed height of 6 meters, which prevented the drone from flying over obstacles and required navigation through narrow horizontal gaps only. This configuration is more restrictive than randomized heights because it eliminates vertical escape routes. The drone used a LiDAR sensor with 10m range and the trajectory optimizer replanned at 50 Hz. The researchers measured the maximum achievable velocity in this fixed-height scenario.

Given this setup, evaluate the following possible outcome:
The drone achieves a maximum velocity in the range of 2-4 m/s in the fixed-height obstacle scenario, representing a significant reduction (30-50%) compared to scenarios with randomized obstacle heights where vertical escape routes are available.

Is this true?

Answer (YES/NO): NO